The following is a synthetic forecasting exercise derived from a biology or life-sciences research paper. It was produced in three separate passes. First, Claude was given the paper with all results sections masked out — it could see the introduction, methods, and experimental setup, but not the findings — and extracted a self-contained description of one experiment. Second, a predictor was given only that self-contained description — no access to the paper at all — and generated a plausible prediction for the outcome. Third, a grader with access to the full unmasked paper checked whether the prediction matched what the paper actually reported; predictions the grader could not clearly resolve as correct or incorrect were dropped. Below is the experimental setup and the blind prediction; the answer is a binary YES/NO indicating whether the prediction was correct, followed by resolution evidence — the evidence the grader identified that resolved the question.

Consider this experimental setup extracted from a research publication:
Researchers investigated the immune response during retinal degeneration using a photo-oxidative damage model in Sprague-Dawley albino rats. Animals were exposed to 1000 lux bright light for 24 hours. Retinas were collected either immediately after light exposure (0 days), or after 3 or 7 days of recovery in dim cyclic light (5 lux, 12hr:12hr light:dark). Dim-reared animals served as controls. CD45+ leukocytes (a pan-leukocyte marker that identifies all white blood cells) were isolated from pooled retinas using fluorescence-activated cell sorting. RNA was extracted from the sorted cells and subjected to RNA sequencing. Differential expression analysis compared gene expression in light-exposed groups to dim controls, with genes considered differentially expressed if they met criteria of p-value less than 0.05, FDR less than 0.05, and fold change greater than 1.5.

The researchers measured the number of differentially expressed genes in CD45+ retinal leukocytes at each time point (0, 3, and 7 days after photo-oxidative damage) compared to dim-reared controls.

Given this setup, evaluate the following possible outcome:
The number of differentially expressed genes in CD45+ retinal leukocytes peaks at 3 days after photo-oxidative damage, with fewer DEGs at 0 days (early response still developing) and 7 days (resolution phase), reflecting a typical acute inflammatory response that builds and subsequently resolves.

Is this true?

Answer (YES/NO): NO